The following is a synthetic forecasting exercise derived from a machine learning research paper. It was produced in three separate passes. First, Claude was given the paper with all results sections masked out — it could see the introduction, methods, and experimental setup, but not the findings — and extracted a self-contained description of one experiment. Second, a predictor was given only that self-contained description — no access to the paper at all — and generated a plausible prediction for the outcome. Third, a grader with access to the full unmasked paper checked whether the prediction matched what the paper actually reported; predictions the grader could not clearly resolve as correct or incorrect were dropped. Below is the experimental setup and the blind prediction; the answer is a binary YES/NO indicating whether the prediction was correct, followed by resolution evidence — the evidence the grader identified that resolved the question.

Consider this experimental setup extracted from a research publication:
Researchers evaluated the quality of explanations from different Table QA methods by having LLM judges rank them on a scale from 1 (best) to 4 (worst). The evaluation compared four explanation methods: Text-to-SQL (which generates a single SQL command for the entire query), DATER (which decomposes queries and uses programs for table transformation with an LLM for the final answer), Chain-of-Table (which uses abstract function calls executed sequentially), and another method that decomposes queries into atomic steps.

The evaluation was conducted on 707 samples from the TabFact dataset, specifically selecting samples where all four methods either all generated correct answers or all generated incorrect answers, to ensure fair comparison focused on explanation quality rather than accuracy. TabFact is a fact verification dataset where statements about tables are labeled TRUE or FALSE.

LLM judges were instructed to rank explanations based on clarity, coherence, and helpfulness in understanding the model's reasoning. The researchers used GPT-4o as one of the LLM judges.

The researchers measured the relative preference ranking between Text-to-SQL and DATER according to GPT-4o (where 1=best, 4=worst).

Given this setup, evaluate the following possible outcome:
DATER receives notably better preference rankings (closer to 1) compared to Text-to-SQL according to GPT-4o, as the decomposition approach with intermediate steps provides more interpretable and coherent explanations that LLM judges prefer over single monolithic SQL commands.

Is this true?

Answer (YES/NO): NO